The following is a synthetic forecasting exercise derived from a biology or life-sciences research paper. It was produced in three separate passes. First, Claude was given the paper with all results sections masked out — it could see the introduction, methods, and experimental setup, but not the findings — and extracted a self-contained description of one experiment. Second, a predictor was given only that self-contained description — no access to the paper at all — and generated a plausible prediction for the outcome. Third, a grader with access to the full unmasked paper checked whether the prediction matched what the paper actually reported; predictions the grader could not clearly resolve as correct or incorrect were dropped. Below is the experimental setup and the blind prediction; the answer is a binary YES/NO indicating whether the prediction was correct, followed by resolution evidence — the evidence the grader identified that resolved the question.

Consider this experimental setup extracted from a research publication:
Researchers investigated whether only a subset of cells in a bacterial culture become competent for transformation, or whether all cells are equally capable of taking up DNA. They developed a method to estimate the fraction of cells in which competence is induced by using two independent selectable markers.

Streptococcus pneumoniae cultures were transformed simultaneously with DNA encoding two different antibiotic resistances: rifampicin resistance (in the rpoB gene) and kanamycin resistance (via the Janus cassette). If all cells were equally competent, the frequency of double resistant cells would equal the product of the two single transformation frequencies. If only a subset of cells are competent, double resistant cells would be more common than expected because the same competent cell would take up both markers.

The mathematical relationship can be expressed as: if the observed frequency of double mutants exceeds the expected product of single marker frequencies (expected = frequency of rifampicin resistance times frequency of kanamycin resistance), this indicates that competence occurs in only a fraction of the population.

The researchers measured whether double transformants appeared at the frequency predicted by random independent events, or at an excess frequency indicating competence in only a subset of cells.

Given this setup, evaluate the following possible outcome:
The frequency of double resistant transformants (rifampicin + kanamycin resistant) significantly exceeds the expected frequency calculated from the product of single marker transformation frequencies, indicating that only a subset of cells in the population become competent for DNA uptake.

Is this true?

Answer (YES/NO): YES